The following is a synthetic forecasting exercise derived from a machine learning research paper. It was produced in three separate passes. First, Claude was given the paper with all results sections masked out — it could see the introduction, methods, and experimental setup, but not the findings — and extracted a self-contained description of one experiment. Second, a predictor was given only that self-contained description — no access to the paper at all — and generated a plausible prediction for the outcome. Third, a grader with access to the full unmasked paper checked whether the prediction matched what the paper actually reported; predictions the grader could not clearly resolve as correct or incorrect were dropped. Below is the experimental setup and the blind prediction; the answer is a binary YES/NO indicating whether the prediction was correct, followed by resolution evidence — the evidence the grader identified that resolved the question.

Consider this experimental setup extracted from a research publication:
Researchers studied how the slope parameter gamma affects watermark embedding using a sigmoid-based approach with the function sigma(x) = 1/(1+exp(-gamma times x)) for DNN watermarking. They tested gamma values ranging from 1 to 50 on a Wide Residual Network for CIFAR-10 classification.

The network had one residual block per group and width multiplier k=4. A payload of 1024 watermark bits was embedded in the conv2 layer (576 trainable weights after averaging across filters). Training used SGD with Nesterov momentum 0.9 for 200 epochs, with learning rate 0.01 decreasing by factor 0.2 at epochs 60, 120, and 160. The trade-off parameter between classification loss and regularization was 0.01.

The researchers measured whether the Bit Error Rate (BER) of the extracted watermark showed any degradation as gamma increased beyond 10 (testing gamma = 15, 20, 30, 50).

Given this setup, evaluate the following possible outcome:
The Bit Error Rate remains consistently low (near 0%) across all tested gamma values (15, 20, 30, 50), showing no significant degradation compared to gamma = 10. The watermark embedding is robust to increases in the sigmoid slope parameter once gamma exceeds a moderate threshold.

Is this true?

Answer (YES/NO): YES